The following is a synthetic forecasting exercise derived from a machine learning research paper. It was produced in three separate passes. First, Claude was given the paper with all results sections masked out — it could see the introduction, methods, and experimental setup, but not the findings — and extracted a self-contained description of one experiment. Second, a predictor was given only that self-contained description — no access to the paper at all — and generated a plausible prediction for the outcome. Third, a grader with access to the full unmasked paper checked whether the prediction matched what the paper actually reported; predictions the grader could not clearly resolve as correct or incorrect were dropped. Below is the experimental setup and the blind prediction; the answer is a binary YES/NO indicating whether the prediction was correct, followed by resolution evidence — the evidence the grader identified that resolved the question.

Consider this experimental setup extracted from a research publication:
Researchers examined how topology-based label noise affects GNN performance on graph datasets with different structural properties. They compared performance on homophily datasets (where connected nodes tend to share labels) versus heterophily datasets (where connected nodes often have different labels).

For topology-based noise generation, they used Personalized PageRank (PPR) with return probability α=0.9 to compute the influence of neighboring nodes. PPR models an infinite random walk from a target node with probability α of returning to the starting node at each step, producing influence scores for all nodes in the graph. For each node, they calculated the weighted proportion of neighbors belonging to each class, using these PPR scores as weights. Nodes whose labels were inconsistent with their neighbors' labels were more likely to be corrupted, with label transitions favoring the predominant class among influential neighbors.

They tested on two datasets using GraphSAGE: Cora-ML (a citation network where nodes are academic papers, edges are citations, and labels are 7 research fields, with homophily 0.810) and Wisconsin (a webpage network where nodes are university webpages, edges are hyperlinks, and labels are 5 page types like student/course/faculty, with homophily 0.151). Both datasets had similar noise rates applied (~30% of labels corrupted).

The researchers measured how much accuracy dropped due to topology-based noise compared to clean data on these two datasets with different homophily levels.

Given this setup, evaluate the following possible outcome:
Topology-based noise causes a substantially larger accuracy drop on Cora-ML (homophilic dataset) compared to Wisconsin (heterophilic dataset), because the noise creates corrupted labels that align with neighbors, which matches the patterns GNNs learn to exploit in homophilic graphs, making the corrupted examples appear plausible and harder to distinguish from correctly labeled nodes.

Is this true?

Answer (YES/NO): NO